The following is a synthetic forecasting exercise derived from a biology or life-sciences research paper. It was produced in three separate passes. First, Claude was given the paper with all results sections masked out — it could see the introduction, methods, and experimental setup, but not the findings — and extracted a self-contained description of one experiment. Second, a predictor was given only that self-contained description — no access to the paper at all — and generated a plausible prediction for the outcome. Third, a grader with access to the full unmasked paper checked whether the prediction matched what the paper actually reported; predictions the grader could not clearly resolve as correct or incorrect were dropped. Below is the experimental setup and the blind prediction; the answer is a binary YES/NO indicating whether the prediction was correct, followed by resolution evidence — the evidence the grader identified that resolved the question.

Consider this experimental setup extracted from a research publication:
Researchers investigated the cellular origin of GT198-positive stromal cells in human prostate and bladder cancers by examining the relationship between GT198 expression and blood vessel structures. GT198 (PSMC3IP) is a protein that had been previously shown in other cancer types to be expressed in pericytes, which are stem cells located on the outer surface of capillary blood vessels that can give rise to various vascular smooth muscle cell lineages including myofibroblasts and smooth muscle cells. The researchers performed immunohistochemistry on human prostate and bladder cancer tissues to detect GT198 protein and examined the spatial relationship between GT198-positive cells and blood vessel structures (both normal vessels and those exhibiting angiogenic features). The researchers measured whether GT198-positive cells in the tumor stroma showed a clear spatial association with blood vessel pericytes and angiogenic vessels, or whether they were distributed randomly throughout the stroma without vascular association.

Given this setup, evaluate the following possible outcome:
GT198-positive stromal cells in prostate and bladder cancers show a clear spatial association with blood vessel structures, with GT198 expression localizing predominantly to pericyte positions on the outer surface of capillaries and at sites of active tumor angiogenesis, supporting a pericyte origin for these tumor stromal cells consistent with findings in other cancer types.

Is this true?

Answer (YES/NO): YES